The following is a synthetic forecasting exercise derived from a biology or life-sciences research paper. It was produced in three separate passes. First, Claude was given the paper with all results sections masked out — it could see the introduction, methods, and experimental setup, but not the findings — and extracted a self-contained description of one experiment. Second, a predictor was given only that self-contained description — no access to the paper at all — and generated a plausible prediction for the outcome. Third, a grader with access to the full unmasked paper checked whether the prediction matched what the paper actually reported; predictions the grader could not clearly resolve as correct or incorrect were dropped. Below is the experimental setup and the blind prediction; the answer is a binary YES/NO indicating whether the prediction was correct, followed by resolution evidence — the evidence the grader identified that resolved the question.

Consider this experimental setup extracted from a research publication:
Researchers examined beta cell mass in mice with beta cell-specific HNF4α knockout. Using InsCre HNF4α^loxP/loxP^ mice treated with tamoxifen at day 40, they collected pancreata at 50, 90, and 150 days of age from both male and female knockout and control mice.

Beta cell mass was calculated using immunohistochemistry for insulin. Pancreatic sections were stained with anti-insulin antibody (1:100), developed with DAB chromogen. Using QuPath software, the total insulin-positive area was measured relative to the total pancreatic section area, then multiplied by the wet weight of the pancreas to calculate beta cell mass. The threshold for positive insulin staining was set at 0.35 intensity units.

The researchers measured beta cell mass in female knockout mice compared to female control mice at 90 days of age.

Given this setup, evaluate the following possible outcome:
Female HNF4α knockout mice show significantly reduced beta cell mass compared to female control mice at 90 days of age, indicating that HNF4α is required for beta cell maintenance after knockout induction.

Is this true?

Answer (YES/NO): YES